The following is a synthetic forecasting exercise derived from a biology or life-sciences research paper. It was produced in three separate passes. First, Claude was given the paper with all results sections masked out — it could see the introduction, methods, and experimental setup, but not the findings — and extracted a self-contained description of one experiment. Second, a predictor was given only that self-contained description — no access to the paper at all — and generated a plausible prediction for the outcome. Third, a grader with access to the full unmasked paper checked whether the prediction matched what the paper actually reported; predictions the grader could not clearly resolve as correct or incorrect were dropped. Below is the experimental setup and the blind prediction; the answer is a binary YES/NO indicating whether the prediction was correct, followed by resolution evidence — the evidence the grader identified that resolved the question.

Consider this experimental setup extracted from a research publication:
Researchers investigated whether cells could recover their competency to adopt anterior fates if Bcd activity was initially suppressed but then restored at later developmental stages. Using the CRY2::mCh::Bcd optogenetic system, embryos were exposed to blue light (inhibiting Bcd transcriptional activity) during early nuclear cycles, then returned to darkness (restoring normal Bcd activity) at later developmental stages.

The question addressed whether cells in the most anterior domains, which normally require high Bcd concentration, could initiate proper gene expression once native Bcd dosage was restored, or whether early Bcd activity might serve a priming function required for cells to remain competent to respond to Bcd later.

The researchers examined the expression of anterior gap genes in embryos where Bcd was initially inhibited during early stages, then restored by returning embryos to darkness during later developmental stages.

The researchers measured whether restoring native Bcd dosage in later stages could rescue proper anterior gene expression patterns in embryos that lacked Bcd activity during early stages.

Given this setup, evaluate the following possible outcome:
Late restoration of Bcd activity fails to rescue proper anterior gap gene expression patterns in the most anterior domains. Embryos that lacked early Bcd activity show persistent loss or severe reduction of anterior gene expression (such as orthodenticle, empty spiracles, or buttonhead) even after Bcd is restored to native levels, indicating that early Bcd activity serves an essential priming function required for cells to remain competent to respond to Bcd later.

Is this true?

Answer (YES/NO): YES